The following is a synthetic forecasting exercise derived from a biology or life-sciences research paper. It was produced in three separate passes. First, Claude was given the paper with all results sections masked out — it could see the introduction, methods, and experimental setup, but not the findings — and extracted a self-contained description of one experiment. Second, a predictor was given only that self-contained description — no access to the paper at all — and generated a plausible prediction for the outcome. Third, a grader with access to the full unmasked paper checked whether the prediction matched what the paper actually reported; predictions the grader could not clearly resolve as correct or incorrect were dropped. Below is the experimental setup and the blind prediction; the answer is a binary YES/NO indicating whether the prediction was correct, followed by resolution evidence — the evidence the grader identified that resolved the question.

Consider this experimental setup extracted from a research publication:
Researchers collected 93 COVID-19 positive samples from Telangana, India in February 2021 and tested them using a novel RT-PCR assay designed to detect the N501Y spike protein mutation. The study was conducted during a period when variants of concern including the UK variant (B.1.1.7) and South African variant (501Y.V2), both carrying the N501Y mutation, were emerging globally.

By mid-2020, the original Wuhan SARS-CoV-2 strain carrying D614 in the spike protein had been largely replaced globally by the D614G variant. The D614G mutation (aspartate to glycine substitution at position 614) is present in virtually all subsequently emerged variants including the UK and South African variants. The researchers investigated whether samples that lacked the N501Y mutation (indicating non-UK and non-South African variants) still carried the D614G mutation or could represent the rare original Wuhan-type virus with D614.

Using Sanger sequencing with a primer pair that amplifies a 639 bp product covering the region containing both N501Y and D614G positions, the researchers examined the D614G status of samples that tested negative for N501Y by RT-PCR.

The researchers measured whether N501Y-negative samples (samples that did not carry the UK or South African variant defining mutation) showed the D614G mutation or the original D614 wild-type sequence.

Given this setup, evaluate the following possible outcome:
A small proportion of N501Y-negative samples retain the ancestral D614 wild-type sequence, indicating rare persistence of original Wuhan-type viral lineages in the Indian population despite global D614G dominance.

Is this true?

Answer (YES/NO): NO